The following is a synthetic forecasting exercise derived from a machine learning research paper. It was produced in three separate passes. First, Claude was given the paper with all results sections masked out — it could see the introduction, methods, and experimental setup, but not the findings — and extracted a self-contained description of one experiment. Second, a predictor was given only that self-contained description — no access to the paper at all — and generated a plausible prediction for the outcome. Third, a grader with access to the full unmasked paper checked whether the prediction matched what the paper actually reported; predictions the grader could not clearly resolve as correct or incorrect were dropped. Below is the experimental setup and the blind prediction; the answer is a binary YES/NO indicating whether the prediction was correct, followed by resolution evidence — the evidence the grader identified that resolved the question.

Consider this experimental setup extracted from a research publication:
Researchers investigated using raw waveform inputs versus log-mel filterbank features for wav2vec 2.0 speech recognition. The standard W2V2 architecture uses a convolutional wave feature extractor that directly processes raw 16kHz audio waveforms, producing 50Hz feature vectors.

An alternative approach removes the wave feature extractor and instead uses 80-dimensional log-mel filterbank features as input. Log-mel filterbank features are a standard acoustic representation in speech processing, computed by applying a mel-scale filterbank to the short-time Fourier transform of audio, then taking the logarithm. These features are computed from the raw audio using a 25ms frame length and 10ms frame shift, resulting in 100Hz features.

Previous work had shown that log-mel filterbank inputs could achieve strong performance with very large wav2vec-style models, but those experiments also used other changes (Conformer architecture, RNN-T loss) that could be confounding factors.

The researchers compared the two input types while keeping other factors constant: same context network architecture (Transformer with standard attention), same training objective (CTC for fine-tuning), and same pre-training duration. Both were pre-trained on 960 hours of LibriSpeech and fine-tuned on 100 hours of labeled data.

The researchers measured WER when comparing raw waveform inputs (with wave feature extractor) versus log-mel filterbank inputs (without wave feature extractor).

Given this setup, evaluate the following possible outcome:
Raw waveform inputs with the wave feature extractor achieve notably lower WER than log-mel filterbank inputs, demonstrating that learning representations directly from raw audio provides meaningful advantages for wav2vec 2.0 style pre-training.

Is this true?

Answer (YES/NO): YES